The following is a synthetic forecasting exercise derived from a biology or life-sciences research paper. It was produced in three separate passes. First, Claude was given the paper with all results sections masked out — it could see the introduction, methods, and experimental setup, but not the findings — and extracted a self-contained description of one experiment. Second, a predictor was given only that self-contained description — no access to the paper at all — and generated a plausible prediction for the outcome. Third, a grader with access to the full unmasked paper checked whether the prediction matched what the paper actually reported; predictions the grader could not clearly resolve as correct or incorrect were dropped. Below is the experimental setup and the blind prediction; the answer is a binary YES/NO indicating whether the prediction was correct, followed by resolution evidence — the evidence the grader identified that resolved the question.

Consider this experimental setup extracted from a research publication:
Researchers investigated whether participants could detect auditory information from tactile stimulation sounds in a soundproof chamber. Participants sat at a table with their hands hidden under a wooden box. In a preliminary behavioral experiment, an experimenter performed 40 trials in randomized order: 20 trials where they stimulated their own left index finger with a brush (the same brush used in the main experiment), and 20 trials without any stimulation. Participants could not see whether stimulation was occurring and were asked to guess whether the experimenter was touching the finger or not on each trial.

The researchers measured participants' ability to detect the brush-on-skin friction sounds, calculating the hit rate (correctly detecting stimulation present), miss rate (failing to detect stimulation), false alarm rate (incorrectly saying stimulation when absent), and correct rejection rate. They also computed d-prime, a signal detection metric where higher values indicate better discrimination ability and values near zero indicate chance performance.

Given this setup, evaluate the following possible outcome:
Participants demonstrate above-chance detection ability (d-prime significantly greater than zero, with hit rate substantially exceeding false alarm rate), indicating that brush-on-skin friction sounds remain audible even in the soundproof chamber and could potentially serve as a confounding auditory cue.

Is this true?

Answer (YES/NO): NO